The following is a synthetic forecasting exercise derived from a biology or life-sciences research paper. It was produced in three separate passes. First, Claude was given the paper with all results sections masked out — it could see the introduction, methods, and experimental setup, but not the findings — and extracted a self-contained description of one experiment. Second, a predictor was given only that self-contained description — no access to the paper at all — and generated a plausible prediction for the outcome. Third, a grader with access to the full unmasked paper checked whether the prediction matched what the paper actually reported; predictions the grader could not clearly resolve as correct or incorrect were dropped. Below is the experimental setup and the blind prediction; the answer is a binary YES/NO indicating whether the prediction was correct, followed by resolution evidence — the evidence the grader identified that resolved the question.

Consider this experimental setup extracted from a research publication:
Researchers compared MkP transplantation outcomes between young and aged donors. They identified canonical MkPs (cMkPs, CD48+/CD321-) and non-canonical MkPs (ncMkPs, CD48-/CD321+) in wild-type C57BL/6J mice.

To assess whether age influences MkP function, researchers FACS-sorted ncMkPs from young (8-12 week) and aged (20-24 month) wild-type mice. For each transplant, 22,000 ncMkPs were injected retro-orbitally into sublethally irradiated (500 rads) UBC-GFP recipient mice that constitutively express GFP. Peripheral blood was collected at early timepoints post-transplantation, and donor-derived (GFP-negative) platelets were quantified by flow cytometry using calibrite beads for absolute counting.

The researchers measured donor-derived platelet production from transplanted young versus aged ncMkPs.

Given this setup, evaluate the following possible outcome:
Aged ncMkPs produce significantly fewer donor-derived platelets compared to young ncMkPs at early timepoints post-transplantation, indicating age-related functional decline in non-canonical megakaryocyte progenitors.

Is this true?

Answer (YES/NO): NO